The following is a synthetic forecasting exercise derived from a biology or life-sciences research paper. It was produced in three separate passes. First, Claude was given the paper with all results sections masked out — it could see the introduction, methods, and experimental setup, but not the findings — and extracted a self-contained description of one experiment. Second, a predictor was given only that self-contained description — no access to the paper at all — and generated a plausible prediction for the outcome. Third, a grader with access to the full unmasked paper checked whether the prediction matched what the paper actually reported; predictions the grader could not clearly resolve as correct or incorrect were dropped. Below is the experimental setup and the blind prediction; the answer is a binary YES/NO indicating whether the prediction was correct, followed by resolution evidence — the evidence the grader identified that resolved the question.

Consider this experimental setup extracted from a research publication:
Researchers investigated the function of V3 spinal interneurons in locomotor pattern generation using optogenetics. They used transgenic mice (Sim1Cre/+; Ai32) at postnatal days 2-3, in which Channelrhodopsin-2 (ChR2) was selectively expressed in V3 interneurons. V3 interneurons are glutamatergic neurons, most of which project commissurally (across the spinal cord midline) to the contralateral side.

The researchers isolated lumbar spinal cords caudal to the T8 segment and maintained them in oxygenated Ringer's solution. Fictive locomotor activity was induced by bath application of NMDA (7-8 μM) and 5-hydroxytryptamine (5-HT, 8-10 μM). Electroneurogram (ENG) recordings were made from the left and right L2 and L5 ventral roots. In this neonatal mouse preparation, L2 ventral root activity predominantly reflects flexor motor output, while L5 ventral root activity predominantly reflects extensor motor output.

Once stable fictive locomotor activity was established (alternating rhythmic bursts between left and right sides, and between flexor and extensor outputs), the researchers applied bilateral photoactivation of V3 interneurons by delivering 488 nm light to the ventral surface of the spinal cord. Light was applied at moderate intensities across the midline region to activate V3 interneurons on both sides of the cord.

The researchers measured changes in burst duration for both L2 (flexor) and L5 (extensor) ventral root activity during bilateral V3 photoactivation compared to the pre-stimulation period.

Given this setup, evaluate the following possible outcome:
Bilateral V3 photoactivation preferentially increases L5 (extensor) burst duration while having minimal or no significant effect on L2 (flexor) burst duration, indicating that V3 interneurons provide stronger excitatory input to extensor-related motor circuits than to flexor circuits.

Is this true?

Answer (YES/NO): YES